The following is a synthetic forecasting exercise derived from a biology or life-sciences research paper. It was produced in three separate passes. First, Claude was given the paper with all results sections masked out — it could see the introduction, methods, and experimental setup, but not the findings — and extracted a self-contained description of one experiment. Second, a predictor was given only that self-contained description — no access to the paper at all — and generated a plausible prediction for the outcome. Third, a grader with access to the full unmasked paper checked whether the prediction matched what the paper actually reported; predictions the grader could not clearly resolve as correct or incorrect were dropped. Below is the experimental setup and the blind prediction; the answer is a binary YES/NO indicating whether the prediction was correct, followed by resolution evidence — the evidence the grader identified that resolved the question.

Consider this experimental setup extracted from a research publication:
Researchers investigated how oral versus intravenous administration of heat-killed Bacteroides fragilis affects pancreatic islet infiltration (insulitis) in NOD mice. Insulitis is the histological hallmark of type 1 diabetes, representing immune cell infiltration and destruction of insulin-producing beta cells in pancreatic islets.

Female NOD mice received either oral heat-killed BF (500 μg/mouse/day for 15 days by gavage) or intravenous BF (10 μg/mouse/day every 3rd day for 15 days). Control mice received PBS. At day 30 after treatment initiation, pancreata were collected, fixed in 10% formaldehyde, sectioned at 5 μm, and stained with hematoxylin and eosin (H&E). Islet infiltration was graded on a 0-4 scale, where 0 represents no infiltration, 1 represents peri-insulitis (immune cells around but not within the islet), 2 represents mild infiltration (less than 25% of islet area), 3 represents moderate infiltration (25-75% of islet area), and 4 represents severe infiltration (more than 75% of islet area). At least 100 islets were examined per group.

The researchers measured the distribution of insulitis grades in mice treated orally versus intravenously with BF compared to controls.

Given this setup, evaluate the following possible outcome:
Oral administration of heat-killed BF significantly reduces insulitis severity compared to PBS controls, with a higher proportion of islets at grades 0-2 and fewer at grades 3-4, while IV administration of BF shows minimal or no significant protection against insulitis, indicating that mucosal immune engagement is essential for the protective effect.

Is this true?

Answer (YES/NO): NO